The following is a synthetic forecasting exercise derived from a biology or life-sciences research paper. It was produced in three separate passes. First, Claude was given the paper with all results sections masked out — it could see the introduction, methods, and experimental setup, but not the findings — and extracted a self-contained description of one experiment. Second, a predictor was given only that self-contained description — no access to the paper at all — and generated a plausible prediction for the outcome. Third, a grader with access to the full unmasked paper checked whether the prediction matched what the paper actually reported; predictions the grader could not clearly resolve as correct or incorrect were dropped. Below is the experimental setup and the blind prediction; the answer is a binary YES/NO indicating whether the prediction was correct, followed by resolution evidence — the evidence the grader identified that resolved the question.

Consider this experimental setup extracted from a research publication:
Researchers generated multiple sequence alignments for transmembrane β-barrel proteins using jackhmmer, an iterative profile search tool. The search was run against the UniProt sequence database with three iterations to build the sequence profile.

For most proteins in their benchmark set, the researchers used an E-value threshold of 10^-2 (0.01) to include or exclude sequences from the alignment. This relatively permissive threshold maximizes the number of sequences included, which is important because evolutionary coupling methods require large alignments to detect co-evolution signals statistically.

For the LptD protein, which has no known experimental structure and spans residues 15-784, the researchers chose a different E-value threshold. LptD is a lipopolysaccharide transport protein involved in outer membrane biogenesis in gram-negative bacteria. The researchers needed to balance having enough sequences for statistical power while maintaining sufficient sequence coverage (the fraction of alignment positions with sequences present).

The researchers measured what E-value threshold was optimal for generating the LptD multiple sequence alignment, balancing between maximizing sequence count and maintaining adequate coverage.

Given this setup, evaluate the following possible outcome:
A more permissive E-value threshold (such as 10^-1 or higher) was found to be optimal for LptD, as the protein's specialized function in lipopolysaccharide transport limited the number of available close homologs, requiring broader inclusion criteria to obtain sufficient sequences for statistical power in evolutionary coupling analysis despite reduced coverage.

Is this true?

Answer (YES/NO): NO